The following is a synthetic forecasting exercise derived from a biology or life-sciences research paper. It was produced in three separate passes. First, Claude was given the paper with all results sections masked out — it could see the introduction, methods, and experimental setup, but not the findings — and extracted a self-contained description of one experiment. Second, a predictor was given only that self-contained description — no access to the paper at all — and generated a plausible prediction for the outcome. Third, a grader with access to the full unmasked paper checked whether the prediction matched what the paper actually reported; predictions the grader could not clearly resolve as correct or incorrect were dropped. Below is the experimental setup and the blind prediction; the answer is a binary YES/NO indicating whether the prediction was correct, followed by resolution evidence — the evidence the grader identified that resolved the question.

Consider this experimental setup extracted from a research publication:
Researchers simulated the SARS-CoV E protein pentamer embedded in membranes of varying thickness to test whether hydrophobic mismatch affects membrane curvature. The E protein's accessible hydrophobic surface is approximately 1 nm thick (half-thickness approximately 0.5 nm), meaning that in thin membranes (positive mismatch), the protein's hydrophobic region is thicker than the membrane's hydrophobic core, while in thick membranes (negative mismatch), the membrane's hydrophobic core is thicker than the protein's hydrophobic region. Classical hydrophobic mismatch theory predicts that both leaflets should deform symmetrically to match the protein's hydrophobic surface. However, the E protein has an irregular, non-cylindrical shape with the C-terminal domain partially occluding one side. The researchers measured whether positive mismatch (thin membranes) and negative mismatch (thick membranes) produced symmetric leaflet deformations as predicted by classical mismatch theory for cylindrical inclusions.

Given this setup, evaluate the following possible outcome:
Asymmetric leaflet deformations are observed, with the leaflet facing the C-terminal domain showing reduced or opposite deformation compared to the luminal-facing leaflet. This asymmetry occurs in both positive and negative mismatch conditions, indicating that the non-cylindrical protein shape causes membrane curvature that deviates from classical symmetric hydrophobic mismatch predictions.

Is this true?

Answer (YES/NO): NO